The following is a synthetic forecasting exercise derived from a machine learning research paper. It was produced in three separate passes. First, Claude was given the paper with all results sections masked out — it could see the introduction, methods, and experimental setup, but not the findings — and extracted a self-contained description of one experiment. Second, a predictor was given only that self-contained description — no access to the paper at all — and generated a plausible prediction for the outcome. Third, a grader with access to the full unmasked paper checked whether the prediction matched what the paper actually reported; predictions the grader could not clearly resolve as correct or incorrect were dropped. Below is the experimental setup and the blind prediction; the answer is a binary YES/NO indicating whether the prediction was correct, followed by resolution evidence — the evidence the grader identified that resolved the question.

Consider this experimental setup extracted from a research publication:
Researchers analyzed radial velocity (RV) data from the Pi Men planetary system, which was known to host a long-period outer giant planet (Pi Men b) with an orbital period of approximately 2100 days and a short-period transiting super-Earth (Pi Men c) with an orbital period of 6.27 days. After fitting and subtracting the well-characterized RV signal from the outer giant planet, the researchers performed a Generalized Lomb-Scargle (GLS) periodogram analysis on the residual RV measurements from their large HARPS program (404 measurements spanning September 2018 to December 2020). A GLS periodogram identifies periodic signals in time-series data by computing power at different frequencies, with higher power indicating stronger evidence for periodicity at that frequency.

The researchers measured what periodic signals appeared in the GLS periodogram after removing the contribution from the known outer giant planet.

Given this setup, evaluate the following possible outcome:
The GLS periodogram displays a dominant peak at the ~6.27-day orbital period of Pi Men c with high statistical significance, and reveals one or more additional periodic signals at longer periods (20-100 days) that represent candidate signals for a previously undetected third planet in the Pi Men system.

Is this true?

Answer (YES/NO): NO